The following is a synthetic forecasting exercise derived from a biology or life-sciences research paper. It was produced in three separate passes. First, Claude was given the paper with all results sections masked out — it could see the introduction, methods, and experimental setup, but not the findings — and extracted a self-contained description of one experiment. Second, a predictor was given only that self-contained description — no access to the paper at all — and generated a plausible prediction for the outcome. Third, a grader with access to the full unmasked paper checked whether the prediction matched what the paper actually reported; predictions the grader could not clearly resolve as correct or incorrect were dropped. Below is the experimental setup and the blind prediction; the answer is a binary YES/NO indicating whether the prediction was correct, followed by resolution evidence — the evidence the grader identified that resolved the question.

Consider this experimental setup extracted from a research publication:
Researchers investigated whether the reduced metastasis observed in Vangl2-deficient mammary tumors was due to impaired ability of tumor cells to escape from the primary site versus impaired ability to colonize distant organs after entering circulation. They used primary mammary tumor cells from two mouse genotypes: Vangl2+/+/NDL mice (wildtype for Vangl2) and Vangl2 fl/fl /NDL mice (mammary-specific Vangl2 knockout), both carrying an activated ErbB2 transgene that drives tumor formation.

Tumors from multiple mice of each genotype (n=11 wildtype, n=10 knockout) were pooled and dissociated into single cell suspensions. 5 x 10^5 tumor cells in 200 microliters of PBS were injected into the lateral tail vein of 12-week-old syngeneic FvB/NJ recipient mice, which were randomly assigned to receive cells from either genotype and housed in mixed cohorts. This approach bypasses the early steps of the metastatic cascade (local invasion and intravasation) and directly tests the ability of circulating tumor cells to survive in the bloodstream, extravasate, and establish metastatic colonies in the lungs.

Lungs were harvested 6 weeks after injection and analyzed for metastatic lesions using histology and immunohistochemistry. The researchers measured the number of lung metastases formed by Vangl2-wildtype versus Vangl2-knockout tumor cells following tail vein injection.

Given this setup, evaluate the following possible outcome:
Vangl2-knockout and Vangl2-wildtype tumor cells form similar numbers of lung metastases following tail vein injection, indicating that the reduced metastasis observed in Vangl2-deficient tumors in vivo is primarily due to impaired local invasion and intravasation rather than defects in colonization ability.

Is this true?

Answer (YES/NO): YES